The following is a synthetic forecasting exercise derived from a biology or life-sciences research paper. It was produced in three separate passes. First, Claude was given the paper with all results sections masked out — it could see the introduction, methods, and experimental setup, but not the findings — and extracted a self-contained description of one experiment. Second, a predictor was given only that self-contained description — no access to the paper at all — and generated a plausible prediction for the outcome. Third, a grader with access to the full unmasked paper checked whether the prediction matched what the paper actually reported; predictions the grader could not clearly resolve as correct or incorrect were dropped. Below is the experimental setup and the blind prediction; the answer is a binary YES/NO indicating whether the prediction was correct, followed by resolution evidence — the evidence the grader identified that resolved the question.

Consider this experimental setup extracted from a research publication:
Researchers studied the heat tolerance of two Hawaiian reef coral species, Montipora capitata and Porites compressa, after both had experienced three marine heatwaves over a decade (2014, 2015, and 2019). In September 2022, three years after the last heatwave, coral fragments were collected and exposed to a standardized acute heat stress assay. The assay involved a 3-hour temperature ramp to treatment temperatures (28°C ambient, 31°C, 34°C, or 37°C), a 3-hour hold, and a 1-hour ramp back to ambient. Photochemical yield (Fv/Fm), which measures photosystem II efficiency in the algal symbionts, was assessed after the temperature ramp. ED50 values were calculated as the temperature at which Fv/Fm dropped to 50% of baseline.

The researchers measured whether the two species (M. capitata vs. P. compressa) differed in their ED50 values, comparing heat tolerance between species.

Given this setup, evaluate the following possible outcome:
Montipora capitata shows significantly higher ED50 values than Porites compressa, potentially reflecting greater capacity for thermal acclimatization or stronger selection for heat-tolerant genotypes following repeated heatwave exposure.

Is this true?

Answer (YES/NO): NO